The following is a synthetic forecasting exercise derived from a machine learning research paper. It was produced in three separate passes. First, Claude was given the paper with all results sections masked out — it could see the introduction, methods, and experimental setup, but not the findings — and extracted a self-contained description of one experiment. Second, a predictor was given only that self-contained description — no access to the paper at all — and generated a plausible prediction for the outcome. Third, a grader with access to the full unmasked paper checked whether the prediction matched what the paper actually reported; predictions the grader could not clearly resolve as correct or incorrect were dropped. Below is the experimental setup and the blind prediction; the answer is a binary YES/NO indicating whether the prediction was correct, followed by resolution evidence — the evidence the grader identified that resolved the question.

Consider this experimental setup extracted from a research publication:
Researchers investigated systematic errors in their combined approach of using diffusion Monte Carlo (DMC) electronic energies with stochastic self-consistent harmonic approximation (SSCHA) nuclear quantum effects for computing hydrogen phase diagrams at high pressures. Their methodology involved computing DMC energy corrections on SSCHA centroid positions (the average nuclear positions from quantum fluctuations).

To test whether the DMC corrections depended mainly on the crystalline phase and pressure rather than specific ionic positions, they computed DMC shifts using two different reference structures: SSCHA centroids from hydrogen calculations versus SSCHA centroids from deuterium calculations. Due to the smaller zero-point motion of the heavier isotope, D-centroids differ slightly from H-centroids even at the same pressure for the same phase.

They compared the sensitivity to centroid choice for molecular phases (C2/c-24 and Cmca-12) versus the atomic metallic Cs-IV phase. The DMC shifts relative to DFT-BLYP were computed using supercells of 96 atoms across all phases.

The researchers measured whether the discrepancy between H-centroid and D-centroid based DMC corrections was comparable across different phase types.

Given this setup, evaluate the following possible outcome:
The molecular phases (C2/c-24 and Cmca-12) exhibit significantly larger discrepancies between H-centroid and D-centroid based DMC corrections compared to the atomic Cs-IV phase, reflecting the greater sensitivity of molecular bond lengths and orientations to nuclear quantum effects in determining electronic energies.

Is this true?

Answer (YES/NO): NO